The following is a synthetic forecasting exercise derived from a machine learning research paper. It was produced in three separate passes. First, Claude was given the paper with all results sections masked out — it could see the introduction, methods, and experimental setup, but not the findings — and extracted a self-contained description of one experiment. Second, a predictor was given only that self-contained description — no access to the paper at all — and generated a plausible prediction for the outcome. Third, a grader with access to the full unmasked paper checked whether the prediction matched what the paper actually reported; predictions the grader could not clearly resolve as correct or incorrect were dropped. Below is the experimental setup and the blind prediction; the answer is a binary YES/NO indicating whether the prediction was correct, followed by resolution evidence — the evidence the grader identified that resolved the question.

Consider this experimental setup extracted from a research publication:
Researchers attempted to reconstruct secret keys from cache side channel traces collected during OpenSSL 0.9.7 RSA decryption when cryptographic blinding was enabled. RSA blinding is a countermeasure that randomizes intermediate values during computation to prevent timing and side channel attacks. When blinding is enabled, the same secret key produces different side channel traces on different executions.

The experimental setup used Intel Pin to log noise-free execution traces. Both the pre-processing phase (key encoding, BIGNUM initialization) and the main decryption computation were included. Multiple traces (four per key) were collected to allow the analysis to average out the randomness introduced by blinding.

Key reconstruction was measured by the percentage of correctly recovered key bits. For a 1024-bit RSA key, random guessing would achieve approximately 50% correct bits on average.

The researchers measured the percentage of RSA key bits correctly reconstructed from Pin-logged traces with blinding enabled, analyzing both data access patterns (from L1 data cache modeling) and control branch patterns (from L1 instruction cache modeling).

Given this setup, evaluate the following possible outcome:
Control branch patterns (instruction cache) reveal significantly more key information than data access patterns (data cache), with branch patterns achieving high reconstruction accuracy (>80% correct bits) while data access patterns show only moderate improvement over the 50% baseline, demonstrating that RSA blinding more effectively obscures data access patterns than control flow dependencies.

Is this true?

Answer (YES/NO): NO